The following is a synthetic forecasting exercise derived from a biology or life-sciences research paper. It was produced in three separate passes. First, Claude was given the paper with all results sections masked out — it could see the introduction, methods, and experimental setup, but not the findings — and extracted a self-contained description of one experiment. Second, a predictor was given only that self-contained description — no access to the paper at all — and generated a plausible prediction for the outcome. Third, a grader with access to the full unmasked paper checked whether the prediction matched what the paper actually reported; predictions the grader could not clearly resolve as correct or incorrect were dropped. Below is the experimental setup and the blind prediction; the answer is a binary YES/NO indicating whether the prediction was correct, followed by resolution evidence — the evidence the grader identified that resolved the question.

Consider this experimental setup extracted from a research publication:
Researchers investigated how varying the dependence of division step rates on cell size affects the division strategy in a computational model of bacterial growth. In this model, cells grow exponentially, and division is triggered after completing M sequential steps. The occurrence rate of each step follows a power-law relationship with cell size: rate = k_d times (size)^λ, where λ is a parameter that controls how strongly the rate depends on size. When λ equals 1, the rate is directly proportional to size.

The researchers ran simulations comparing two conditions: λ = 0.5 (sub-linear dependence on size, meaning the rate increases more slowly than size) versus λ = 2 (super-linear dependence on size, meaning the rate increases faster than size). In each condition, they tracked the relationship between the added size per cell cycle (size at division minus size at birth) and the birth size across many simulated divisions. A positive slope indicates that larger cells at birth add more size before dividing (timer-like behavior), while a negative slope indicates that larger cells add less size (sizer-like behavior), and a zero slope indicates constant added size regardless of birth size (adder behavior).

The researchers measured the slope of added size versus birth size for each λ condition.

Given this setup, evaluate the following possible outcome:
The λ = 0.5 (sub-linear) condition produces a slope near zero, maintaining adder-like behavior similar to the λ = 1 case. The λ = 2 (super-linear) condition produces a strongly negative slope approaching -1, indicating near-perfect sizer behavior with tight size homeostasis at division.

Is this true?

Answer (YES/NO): NO